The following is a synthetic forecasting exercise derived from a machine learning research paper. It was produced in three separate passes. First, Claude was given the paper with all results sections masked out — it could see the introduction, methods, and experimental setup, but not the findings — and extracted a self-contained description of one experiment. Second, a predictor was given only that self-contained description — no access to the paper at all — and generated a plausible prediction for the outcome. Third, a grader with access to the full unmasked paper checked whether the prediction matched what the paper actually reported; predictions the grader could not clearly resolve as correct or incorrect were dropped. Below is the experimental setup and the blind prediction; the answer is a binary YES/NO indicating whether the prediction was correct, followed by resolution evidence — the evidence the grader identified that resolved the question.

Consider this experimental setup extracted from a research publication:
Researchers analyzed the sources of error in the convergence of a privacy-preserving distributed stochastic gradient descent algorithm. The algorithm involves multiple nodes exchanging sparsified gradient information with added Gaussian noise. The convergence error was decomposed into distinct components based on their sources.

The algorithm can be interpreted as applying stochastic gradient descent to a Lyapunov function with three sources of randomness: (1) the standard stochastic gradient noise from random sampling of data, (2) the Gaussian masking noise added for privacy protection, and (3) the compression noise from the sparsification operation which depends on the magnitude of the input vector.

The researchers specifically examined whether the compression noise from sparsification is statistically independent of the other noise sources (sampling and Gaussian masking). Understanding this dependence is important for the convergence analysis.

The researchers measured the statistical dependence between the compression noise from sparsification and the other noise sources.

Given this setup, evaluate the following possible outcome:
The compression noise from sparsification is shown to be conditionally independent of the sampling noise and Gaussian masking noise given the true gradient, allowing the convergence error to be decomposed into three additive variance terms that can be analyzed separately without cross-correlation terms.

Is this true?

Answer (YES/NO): NO